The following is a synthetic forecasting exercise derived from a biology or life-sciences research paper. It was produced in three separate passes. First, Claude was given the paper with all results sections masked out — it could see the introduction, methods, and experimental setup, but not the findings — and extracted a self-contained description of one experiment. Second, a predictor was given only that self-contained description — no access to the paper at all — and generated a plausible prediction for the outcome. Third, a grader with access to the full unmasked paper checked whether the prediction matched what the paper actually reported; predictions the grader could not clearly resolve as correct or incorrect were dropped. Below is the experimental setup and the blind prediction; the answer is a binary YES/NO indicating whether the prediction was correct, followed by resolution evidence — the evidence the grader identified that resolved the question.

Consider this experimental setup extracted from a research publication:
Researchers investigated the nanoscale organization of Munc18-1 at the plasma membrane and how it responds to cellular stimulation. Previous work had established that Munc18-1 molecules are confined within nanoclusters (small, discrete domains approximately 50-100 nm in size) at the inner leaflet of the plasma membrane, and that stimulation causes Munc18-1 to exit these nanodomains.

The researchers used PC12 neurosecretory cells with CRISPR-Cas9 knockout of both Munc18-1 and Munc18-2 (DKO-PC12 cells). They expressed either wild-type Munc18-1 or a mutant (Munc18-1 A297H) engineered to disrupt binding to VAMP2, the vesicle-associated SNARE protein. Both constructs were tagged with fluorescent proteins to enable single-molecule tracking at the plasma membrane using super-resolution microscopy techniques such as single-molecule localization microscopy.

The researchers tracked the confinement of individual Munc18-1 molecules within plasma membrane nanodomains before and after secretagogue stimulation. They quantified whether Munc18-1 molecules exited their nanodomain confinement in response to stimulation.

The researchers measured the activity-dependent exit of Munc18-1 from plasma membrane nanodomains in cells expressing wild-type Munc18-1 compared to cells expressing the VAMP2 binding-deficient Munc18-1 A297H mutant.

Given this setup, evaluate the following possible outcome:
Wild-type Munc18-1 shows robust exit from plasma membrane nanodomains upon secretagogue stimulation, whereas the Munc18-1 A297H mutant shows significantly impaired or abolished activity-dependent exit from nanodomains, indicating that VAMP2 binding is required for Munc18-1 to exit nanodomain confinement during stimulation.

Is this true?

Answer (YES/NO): YES